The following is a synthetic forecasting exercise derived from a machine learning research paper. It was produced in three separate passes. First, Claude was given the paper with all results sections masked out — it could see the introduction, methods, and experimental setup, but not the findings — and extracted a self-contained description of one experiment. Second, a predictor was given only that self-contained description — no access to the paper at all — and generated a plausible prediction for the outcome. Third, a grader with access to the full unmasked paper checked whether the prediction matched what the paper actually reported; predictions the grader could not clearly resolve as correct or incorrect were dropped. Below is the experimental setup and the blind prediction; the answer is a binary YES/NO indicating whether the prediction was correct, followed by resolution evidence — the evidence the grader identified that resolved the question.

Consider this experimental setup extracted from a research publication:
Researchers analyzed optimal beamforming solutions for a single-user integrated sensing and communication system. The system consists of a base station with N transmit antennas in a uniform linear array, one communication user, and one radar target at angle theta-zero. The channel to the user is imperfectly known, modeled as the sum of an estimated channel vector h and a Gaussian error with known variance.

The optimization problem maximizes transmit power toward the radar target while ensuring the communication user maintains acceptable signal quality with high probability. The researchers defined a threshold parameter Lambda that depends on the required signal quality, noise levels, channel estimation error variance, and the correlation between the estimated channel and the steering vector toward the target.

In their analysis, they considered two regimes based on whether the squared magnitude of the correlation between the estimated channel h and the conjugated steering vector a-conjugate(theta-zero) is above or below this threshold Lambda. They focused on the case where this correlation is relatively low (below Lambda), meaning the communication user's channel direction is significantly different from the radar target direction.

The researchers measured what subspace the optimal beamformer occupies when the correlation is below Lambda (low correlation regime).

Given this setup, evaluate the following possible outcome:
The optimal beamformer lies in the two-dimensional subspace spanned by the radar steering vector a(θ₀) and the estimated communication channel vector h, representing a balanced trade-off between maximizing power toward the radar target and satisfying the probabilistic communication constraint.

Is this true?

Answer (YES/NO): NO